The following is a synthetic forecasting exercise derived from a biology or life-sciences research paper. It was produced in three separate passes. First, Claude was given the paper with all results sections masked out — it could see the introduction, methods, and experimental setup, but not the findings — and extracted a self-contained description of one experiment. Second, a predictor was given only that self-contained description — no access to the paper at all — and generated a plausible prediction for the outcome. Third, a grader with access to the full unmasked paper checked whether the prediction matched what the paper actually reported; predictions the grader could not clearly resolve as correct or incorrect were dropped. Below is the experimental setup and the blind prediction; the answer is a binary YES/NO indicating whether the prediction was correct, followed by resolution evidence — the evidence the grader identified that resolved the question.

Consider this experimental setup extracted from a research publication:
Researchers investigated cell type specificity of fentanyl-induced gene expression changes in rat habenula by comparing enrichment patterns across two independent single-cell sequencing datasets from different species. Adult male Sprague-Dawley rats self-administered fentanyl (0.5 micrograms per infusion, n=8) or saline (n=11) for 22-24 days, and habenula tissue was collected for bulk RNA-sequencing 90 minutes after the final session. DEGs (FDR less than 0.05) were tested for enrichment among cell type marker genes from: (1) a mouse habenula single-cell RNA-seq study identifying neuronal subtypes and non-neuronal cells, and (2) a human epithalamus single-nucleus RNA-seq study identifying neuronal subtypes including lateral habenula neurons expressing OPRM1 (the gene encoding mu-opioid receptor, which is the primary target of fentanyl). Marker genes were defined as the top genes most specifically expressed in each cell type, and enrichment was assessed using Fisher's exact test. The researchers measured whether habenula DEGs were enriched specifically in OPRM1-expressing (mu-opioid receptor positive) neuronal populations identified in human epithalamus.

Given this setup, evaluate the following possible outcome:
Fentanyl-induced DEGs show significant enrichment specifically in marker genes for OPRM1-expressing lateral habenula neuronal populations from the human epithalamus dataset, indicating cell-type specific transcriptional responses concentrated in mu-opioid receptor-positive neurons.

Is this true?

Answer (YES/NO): NO